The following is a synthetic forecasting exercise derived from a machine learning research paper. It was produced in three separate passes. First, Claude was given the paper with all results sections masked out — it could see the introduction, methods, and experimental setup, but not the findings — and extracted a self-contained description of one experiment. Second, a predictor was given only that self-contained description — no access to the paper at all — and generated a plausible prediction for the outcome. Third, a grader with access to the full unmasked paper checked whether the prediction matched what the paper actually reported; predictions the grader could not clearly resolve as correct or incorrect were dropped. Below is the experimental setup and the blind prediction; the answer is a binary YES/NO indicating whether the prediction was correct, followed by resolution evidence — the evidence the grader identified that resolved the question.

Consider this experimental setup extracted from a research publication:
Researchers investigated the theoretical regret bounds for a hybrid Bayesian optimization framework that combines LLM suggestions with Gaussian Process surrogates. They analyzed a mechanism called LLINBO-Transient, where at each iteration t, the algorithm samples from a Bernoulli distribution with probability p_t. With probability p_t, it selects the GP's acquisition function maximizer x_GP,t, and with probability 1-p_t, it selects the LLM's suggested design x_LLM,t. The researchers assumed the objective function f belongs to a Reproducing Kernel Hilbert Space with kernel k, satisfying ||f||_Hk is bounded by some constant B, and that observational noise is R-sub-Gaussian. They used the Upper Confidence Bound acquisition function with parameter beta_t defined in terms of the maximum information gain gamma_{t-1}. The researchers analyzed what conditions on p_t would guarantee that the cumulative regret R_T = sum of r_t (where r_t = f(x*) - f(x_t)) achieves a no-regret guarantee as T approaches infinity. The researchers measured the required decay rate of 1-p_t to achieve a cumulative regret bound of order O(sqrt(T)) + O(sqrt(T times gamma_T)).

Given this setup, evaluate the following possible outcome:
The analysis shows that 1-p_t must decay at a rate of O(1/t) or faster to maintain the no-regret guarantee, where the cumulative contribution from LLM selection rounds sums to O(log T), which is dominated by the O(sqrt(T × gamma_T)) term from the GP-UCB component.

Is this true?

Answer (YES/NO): NO